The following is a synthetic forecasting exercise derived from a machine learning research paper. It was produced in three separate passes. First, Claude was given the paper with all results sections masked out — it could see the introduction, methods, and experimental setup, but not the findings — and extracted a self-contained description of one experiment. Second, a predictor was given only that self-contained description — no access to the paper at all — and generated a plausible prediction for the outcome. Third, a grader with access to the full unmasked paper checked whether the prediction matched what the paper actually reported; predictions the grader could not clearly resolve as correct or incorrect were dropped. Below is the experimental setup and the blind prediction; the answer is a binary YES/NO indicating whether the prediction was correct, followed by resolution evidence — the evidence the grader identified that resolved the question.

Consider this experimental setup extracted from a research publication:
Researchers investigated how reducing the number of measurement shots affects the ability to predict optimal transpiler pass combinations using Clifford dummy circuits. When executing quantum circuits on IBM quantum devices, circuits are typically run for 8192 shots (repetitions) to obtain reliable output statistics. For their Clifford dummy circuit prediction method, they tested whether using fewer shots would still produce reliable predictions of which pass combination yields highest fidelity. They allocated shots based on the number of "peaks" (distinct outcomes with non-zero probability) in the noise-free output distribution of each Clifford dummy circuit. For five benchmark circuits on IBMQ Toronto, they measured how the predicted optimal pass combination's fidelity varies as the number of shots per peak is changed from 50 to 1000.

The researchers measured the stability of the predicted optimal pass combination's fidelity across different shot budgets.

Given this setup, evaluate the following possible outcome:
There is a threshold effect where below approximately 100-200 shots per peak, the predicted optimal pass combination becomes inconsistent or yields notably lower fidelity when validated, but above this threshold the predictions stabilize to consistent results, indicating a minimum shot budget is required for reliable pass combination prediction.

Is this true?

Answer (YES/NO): NO